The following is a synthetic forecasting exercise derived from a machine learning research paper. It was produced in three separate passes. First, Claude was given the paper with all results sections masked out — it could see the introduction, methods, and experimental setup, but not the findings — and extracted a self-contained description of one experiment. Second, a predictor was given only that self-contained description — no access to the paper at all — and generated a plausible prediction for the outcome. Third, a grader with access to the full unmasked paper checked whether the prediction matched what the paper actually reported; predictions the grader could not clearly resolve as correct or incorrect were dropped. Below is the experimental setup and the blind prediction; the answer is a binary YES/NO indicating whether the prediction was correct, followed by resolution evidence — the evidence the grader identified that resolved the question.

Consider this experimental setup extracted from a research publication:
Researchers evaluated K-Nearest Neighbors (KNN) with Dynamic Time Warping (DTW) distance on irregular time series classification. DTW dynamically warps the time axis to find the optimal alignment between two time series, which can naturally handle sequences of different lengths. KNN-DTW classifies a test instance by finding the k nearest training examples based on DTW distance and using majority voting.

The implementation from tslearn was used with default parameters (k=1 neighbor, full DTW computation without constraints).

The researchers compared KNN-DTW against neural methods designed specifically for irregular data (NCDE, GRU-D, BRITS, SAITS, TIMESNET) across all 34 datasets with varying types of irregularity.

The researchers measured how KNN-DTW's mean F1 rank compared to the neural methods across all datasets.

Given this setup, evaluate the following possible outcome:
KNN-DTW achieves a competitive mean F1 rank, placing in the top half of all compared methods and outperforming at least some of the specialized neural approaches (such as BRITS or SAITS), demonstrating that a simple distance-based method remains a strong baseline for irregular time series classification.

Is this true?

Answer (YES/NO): NO